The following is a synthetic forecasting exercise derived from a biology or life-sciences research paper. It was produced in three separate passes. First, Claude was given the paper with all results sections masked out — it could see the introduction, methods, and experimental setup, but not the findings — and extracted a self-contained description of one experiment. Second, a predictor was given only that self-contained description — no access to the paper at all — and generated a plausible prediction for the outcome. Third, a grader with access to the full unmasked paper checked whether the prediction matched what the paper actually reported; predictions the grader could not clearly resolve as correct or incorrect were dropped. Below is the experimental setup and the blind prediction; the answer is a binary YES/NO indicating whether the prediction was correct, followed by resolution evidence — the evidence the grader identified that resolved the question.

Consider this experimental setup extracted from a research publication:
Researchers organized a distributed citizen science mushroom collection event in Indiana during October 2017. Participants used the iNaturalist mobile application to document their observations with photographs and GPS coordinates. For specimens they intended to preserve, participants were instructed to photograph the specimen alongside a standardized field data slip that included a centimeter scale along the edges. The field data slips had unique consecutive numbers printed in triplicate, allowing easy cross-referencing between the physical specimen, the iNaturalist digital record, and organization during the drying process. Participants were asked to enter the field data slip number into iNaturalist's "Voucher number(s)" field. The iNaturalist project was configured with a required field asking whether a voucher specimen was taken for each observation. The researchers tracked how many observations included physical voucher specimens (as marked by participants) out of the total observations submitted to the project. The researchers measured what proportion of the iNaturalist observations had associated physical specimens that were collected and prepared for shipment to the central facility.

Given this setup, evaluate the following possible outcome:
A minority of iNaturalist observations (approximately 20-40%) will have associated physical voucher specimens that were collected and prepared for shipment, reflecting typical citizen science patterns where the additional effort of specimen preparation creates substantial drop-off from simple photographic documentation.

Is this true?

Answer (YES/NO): NO